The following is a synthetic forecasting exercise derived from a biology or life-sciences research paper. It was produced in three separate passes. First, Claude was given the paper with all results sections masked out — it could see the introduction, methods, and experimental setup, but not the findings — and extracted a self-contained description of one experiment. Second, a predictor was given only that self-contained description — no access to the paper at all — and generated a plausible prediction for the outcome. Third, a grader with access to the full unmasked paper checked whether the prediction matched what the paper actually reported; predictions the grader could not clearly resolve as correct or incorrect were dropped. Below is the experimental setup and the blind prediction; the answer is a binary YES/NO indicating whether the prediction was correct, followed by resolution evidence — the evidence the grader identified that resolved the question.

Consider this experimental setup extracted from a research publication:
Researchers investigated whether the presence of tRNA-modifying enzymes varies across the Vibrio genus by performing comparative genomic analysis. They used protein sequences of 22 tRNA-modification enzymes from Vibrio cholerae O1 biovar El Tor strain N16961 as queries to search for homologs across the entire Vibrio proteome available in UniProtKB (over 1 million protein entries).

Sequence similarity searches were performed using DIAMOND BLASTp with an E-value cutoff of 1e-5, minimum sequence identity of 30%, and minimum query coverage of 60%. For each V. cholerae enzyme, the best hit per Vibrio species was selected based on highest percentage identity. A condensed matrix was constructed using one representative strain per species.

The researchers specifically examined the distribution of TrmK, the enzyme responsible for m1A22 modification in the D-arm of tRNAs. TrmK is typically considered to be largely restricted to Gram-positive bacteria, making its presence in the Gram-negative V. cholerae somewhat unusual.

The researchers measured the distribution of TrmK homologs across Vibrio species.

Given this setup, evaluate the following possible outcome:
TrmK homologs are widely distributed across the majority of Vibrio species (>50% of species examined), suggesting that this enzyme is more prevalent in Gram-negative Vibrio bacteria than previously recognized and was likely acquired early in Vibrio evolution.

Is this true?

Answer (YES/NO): NO